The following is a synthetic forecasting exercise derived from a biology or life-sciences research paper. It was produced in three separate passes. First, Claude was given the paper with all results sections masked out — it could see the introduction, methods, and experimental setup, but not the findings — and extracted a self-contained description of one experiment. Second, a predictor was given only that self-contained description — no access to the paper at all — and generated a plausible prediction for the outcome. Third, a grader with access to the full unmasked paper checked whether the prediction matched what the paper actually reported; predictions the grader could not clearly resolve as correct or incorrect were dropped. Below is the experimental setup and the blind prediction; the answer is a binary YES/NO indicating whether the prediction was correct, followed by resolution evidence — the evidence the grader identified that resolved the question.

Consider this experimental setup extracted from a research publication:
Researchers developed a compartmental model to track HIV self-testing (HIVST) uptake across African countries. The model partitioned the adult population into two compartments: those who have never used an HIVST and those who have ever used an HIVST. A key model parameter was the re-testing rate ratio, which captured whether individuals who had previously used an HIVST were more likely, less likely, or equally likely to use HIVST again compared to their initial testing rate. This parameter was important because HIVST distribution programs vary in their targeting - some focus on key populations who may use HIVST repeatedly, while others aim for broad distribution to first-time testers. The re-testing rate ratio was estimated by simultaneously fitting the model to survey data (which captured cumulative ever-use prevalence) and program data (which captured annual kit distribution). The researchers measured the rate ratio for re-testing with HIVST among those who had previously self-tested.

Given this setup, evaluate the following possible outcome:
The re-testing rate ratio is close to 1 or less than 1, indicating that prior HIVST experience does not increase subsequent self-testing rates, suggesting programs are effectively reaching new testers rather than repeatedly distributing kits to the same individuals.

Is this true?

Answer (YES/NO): NO